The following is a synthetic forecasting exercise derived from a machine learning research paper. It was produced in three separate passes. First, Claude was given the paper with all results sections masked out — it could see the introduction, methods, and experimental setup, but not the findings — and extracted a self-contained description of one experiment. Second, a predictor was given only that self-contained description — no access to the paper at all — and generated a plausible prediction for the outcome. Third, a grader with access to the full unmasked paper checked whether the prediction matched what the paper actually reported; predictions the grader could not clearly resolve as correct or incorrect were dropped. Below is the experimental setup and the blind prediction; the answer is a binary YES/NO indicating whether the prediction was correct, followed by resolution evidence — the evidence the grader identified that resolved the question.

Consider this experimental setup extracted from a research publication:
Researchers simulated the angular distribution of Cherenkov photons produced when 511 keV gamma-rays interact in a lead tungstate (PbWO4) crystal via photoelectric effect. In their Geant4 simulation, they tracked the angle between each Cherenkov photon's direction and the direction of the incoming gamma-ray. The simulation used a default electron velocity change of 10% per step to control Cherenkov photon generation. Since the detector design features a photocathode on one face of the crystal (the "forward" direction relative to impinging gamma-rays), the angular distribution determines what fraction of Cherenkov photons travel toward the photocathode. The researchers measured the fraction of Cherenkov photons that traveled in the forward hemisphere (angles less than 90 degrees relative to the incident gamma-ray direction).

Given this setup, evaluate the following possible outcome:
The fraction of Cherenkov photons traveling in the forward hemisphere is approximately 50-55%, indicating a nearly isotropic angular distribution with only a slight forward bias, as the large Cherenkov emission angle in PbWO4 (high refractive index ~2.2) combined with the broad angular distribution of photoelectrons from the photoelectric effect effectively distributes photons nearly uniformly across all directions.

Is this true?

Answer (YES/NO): YES